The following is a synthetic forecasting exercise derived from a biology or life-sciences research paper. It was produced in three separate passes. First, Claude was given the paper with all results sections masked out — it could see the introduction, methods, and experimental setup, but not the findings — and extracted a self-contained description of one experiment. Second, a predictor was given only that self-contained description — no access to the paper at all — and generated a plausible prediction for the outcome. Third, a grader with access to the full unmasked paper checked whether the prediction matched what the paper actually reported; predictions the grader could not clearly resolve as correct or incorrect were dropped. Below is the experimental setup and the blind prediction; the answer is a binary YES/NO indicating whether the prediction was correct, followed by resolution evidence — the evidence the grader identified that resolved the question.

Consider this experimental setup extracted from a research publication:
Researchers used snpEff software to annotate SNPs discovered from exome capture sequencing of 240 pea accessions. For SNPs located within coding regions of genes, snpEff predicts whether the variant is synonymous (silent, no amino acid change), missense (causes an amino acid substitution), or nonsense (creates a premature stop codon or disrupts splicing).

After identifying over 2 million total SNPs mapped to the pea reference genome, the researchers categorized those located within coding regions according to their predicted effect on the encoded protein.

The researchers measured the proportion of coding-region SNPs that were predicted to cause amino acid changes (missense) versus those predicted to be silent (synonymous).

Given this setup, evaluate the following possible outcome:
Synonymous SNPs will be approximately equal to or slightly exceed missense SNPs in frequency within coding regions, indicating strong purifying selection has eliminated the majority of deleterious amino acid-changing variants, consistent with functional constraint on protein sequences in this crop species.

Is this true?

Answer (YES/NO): NO